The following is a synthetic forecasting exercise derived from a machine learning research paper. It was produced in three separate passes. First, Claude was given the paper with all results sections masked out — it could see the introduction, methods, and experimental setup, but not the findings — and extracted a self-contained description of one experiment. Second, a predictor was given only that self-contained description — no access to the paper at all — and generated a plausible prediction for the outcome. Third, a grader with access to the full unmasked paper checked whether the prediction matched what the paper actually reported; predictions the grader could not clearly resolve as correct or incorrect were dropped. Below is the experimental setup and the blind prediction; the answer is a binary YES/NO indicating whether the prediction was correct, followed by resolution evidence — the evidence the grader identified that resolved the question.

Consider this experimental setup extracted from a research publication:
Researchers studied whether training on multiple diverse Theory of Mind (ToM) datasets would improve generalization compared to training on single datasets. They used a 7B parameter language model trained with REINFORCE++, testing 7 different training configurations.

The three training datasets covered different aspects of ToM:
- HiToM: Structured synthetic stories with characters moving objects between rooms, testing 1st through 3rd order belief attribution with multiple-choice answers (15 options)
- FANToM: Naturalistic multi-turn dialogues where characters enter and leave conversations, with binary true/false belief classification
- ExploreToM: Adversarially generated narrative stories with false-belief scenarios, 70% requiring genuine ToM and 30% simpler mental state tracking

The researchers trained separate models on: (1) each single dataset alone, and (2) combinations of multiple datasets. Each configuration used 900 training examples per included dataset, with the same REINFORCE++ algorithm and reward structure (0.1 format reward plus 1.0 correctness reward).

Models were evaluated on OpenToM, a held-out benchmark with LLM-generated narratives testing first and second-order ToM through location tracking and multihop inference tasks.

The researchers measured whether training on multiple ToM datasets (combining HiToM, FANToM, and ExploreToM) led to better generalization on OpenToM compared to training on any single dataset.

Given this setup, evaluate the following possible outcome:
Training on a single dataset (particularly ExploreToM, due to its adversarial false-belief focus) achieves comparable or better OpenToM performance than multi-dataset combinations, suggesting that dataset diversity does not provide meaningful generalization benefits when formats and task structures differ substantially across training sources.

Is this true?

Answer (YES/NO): YES